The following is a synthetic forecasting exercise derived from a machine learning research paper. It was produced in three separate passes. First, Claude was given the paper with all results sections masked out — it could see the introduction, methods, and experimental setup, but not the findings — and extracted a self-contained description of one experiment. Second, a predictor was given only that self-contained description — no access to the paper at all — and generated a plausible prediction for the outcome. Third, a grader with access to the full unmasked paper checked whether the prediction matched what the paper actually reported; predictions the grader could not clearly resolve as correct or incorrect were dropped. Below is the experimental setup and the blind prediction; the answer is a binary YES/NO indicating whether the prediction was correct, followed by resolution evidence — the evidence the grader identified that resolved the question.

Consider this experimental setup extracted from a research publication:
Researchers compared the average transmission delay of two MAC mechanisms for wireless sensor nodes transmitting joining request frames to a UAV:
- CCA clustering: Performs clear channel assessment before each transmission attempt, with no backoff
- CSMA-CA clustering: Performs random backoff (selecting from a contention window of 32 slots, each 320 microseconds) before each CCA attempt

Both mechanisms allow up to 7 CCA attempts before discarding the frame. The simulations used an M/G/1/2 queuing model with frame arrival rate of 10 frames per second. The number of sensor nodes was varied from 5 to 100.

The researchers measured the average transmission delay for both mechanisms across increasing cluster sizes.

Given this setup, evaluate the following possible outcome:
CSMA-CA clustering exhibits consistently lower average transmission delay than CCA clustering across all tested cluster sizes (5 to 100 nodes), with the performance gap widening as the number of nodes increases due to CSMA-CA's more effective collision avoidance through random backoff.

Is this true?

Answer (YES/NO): NO